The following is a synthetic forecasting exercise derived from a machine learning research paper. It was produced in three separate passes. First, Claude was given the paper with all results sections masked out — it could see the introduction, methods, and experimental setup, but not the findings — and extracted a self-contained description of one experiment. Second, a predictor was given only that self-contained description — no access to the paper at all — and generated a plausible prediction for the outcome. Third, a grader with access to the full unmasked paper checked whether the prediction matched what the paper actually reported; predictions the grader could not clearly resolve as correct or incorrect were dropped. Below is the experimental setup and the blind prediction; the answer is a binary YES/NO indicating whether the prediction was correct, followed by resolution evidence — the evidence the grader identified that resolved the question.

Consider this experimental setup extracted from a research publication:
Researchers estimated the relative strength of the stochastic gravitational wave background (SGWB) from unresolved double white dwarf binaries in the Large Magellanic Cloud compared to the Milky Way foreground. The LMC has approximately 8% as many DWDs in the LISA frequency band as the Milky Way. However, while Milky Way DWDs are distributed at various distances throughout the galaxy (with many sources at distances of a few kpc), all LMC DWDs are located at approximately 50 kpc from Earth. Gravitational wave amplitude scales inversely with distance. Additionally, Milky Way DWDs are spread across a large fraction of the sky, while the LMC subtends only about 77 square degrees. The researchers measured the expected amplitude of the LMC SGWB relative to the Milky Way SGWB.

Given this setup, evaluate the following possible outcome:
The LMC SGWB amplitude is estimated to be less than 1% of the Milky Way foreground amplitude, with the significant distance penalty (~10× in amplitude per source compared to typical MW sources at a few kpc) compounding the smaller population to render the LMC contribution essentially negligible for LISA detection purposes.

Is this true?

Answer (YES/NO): NO